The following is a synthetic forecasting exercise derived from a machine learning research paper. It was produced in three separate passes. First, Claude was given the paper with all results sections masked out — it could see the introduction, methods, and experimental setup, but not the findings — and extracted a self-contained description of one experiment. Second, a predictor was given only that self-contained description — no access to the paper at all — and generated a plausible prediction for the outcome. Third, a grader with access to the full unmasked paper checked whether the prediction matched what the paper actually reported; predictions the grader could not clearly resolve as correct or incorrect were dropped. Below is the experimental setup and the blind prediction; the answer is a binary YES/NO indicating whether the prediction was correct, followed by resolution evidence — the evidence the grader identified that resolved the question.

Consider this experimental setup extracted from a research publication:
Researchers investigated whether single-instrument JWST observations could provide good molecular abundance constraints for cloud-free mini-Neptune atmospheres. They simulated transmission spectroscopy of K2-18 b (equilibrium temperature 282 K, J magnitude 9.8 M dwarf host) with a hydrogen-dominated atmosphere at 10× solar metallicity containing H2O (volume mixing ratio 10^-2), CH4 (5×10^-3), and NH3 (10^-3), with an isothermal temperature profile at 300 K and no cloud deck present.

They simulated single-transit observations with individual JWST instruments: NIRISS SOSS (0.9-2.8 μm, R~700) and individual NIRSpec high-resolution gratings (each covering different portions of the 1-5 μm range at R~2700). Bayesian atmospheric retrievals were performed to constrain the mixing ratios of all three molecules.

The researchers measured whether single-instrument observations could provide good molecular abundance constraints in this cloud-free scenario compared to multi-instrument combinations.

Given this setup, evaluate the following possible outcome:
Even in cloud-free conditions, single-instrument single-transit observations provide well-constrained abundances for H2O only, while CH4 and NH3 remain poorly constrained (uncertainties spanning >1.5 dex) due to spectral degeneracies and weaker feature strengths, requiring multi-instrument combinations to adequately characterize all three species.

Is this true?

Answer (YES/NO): NO